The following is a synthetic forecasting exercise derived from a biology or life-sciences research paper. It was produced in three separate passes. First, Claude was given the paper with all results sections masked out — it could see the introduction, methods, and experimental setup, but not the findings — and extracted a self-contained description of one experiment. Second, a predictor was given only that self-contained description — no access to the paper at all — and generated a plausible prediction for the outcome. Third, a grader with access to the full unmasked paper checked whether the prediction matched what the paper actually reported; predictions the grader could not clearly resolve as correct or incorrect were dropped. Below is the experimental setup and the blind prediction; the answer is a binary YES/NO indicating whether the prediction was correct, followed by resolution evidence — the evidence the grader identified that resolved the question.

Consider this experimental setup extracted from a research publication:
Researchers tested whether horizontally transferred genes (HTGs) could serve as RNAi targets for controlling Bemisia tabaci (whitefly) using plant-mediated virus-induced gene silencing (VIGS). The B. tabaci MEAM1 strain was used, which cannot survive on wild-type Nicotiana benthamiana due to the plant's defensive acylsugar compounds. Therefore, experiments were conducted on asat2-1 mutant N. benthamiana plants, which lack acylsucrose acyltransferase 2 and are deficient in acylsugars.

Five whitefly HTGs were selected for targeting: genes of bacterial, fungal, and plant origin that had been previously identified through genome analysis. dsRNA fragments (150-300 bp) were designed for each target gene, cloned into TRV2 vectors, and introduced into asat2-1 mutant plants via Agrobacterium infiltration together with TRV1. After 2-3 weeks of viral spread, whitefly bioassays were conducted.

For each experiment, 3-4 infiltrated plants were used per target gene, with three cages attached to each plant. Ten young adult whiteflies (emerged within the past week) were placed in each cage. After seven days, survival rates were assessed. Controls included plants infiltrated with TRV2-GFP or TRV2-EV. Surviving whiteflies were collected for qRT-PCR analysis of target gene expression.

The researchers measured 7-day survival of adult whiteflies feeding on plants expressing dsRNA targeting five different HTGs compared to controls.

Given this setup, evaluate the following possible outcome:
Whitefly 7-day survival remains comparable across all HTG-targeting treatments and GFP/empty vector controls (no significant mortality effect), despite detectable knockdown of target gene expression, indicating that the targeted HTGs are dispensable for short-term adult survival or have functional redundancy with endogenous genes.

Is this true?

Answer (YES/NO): NO